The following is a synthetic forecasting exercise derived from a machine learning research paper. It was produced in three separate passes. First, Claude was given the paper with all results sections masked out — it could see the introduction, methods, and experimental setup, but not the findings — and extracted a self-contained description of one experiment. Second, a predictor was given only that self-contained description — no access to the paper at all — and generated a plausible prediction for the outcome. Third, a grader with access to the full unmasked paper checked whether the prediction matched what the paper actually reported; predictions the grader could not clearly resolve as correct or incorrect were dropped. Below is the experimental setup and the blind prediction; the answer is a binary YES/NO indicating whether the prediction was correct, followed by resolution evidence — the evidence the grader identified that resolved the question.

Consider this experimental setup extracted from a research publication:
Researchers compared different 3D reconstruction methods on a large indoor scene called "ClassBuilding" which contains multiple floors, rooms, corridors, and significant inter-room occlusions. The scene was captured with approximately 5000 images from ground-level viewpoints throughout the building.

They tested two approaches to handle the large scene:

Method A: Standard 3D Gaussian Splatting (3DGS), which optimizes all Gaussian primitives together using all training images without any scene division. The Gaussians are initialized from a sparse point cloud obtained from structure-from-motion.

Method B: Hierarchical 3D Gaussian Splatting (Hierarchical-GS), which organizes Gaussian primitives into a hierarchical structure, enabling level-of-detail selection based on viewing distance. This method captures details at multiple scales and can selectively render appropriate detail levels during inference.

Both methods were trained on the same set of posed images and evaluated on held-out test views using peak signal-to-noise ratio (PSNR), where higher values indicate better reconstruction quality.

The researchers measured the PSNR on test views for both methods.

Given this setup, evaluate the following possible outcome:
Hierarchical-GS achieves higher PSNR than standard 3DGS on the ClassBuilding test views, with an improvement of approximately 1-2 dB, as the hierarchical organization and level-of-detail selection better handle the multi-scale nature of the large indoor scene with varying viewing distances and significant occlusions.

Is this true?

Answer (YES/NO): NO